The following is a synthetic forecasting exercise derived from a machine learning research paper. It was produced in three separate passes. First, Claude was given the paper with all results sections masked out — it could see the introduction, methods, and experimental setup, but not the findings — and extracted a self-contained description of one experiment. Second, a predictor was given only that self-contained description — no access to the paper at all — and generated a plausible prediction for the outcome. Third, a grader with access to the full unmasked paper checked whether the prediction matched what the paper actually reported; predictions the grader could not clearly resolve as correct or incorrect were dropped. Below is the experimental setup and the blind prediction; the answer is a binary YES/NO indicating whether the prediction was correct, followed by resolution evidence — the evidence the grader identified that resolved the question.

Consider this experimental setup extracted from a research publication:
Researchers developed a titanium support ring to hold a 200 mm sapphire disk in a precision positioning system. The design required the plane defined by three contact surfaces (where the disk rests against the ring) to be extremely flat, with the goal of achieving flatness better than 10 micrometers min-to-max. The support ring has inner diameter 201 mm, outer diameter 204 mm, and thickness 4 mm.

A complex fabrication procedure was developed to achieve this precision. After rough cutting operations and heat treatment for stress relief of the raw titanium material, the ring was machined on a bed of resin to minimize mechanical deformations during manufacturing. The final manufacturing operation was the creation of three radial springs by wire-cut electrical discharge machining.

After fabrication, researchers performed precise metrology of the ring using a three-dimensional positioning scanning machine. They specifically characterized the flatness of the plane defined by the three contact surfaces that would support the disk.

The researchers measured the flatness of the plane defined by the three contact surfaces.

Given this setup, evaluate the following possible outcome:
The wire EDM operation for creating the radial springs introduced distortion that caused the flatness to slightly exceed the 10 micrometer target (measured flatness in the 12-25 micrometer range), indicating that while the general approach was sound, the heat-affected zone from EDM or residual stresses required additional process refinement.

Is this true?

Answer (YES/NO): NO